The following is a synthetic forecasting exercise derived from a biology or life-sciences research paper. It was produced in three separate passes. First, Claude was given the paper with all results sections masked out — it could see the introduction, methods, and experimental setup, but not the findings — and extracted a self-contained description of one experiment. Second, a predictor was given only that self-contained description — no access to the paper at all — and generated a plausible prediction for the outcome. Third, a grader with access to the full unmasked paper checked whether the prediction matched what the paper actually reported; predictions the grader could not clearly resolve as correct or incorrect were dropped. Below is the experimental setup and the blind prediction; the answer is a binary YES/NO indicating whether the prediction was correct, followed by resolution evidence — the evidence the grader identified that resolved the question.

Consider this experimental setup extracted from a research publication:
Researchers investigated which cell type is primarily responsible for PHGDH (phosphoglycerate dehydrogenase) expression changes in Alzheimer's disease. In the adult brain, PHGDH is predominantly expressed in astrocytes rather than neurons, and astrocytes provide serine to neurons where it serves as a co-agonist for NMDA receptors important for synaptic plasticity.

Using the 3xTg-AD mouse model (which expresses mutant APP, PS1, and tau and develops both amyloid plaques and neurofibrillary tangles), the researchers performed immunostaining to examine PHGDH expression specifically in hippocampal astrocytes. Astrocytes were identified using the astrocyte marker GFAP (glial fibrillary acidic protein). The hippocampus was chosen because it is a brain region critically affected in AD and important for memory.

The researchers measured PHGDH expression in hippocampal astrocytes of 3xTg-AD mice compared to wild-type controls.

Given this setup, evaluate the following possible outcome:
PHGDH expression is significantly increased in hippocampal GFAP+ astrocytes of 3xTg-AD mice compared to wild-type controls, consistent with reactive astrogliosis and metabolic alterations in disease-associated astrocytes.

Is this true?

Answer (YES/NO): YES